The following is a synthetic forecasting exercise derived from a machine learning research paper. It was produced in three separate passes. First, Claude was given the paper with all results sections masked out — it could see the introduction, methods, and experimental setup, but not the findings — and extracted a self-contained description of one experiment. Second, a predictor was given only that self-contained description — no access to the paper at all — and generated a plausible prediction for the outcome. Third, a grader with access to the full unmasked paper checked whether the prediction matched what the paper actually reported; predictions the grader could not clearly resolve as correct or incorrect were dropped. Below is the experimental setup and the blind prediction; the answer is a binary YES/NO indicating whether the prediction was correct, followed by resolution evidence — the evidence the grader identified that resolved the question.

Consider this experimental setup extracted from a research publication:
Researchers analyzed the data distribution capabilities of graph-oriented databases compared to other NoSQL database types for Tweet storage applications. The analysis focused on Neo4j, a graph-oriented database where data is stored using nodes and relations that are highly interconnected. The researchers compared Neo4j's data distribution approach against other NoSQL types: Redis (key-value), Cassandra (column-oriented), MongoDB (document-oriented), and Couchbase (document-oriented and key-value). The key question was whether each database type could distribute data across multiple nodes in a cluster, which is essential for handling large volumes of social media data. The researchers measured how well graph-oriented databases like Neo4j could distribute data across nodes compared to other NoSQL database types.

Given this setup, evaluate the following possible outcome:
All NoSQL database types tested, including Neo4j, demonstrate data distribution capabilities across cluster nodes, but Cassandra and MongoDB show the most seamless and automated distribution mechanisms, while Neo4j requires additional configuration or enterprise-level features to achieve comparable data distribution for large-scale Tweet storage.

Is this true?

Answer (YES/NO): NO